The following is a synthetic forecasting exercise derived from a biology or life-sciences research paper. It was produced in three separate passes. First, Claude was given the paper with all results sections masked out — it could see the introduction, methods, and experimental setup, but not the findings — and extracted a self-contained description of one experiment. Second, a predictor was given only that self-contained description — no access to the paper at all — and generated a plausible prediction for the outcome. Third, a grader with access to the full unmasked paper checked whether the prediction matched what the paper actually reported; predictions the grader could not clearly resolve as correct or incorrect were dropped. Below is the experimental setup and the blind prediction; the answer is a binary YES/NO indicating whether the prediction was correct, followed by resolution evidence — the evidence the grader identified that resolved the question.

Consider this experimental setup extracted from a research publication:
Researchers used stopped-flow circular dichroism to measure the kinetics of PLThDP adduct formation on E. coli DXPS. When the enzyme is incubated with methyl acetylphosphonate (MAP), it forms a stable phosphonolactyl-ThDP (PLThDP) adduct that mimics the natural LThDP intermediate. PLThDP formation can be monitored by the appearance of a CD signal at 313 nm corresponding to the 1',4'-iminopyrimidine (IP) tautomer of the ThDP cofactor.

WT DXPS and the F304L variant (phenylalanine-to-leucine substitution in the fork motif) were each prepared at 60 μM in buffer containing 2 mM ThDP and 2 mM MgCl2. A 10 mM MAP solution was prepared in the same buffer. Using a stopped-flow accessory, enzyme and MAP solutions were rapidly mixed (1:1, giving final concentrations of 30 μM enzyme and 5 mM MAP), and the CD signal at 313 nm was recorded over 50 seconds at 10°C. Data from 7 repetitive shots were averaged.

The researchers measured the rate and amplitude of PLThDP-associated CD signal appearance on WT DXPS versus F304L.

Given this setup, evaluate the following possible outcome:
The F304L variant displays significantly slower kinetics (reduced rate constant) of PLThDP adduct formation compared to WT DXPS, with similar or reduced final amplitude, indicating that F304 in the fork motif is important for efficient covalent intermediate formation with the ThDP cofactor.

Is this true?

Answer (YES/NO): YES